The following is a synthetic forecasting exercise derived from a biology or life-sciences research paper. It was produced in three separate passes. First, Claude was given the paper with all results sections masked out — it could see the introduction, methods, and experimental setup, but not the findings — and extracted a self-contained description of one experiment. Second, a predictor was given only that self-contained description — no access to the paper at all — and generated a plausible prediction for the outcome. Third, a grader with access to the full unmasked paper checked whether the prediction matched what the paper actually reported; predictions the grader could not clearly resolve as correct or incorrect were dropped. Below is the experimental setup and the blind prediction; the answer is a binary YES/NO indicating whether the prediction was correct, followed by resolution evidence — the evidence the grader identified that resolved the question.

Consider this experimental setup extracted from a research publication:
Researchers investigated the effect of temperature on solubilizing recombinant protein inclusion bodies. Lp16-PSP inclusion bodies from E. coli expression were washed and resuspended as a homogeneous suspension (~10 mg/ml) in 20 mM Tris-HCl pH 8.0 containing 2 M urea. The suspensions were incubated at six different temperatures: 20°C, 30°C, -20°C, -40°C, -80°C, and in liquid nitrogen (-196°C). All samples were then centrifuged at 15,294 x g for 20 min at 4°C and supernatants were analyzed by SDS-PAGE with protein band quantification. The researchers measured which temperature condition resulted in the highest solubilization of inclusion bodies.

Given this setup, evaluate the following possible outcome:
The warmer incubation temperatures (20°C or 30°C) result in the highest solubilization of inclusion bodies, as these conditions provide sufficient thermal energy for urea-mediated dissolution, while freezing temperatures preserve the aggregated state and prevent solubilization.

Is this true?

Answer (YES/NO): NO